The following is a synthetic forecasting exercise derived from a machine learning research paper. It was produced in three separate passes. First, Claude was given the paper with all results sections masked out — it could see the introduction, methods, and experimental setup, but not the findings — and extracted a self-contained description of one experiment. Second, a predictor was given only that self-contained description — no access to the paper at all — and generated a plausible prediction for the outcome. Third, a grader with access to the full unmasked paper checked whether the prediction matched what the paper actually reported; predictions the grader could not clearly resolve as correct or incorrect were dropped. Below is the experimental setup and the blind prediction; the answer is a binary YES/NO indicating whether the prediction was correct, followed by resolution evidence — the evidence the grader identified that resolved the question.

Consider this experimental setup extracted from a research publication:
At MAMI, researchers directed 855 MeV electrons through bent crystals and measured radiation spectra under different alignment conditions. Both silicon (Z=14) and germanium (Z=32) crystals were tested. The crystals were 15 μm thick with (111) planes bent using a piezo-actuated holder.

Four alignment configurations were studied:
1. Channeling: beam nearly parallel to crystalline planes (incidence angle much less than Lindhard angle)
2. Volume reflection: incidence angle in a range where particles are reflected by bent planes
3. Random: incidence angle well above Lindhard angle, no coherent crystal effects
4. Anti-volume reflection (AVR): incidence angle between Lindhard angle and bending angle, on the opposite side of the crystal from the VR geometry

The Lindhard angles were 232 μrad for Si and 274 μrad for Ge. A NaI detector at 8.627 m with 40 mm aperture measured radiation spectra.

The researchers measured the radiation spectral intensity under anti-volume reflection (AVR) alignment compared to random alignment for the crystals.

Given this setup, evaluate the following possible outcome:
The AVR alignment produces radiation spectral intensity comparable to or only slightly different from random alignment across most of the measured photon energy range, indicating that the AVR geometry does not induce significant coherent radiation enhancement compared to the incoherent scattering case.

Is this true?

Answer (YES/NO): YES